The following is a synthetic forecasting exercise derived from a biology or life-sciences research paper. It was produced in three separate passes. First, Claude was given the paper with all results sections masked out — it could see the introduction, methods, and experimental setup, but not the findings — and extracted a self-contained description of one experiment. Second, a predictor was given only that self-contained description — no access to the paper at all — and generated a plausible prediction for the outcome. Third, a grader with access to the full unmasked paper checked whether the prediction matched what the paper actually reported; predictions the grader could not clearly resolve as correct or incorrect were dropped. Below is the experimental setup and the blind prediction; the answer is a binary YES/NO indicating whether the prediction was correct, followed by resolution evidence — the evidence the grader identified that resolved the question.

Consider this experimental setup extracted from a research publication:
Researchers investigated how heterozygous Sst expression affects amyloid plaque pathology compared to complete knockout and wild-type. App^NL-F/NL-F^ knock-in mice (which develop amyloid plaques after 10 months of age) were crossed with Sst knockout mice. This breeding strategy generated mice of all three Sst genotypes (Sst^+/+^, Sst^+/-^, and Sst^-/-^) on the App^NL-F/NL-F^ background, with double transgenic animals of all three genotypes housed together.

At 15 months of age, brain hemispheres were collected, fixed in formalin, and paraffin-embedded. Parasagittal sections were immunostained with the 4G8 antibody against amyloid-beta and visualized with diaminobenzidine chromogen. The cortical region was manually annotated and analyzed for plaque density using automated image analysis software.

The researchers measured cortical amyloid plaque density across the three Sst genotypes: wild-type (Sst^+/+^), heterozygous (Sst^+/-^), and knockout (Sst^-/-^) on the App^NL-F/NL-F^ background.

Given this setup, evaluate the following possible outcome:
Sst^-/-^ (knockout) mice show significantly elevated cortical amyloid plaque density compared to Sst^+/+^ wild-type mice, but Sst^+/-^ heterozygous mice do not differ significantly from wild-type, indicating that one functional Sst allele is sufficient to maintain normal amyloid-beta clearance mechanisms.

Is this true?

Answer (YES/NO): NO